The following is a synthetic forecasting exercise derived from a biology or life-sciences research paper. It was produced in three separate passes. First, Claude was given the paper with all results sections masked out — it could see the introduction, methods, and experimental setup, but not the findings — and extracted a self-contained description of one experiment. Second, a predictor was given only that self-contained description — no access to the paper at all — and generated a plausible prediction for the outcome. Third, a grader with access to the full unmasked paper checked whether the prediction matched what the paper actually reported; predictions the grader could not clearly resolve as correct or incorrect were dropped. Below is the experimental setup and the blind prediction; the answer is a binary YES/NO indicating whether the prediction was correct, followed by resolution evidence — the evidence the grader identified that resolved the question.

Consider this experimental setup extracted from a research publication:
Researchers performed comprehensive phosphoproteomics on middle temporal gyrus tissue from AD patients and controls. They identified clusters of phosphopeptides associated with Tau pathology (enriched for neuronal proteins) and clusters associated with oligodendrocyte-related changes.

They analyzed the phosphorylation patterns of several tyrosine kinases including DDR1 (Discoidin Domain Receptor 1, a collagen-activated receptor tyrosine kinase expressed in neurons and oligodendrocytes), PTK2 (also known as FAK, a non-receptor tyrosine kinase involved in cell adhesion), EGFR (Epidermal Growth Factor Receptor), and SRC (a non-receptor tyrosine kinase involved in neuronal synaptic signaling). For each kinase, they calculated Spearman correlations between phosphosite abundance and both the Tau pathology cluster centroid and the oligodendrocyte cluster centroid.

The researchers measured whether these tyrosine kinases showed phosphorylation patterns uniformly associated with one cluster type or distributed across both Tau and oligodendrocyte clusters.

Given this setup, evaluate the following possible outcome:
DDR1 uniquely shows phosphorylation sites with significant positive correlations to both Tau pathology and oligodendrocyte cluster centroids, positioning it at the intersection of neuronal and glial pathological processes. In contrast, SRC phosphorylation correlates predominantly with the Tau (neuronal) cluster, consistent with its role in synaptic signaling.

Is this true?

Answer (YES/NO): NO